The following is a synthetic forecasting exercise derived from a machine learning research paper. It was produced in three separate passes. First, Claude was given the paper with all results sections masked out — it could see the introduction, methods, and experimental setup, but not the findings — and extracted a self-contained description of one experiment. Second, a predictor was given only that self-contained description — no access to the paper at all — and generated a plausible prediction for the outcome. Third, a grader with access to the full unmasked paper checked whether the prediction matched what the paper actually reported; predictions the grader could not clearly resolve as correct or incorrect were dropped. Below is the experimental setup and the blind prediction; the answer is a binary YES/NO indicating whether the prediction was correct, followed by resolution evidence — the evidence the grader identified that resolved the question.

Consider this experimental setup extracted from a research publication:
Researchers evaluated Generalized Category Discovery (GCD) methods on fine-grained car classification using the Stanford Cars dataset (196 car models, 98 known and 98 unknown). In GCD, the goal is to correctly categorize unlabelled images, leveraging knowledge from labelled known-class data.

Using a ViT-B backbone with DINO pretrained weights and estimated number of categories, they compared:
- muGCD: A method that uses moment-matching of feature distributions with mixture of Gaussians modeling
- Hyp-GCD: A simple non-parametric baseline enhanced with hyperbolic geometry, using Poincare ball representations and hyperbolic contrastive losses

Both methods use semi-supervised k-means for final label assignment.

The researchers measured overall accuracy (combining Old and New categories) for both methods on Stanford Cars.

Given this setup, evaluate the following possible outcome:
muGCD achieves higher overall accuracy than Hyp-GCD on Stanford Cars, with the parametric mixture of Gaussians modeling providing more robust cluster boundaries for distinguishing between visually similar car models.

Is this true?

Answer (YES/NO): YES